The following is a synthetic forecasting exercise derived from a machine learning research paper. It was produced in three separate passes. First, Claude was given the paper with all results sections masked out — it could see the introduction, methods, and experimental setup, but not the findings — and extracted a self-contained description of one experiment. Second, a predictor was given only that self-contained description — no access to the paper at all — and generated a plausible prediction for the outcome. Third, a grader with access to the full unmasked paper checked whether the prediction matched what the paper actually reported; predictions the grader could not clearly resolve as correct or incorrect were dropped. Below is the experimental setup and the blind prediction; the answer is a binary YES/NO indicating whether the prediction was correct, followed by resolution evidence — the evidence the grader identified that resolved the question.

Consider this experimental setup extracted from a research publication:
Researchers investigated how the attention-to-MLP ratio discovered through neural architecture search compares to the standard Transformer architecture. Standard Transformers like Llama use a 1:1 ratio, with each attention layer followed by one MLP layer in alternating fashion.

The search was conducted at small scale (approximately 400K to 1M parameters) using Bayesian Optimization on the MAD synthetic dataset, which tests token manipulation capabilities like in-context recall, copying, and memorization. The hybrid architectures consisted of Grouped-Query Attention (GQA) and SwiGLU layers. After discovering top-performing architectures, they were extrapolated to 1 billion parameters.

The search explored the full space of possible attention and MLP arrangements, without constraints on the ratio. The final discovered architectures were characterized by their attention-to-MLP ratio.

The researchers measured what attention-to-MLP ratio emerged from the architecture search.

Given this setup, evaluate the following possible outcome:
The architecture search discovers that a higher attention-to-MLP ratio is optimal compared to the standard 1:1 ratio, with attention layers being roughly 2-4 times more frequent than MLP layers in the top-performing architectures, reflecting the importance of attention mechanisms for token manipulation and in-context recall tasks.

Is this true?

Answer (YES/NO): NO